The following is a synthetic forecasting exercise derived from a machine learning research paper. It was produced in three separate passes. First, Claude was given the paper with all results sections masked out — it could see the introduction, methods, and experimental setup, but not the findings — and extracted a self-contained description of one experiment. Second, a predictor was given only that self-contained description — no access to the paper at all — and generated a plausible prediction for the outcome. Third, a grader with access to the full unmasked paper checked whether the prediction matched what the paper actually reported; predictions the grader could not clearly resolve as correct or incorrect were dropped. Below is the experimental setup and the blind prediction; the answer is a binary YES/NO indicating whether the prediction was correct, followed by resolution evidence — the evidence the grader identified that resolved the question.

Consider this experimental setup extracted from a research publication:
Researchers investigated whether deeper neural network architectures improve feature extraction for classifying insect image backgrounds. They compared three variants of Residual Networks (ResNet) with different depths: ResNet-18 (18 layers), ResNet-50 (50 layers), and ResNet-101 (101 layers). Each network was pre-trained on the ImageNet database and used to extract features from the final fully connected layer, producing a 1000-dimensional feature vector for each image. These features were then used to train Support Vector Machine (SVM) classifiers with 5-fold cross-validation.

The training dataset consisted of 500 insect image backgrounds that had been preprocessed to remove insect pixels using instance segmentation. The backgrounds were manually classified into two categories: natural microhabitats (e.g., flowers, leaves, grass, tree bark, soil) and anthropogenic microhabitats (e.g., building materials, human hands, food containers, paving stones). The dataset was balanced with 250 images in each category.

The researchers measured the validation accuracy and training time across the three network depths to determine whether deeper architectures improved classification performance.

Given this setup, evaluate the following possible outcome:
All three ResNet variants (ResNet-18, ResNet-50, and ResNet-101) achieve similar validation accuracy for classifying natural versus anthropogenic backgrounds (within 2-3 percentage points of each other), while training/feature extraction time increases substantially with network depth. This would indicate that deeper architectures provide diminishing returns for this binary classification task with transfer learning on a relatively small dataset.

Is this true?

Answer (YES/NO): NO